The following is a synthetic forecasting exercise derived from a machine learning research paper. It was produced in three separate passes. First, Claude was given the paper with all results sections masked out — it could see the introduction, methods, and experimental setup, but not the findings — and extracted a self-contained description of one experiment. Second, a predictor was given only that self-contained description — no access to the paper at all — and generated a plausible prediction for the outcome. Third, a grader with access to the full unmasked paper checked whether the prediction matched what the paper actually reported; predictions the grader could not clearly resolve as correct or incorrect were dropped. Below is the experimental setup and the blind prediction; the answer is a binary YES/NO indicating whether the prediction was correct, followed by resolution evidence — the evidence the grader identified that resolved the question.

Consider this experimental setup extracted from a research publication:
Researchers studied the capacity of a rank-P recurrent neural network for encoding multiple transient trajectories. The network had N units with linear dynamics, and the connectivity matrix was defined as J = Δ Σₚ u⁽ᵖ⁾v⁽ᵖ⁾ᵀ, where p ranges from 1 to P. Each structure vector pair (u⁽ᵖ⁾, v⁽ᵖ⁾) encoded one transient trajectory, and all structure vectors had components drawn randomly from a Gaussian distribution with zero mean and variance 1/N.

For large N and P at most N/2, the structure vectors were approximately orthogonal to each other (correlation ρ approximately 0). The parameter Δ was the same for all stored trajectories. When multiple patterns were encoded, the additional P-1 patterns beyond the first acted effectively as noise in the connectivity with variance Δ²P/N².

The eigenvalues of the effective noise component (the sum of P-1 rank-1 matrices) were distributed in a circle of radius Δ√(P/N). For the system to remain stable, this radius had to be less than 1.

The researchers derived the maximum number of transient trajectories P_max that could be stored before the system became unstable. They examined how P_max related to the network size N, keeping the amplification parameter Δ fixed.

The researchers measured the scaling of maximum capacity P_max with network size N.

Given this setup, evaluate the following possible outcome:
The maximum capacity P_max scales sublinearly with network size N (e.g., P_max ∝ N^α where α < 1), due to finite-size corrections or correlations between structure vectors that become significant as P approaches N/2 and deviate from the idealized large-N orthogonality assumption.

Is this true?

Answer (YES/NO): NO